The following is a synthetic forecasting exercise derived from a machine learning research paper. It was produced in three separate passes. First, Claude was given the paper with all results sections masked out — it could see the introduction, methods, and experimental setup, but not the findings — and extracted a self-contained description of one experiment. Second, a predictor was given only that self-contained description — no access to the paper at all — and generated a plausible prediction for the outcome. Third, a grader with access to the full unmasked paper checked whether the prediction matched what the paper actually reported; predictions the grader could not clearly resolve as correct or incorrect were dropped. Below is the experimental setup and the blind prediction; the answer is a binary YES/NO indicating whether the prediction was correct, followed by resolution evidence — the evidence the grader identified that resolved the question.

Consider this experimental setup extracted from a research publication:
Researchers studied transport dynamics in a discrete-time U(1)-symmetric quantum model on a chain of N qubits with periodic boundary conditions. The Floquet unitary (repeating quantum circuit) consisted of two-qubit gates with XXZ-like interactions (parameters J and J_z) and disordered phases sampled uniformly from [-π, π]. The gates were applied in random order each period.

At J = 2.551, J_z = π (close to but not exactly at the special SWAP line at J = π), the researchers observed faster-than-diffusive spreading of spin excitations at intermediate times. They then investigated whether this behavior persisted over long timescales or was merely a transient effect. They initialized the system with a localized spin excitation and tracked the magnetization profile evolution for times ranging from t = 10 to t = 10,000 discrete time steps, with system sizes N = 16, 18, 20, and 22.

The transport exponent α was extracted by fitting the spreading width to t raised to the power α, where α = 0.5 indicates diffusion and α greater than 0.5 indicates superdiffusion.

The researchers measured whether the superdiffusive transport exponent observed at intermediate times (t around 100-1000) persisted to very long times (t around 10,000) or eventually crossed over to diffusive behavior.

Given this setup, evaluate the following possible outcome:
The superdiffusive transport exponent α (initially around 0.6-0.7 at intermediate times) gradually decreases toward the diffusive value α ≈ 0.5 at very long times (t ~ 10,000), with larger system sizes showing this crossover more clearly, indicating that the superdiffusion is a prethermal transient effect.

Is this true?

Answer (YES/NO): NO